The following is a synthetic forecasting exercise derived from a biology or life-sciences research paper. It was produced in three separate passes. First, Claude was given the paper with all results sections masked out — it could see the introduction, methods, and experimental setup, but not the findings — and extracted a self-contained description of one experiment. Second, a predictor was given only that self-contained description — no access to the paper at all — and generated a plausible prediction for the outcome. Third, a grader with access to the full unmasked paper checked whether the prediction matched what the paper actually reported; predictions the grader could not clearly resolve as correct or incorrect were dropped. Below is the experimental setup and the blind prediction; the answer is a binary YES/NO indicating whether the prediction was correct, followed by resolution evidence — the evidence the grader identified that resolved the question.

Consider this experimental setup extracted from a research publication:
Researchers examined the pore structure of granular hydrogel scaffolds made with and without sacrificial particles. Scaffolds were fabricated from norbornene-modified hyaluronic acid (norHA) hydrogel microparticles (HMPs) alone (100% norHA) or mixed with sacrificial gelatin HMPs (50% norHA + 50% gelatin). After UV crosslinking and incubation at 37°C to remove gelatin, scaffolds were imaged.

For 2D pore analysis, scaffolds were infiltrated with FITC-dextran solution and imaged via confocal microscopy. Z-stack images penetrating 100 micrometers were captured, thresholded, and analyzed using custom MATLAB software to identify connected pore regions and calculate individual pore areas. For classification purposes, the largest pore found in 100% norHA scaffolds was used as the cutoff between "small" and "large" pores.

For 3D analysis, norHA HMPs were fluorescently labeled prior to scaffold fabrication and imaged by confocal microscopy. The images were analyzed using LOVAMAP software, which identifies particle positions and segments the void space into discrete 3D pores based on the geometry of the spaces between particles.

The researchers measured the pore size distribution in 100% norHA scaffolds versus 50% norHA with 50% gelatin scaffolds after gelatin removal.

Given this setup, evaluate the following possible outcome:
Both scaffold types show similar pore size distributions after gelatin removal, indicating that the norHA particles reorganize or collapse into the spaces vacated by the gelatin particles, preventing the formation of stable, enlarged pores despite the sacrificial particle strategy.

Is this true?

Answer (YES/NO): NO